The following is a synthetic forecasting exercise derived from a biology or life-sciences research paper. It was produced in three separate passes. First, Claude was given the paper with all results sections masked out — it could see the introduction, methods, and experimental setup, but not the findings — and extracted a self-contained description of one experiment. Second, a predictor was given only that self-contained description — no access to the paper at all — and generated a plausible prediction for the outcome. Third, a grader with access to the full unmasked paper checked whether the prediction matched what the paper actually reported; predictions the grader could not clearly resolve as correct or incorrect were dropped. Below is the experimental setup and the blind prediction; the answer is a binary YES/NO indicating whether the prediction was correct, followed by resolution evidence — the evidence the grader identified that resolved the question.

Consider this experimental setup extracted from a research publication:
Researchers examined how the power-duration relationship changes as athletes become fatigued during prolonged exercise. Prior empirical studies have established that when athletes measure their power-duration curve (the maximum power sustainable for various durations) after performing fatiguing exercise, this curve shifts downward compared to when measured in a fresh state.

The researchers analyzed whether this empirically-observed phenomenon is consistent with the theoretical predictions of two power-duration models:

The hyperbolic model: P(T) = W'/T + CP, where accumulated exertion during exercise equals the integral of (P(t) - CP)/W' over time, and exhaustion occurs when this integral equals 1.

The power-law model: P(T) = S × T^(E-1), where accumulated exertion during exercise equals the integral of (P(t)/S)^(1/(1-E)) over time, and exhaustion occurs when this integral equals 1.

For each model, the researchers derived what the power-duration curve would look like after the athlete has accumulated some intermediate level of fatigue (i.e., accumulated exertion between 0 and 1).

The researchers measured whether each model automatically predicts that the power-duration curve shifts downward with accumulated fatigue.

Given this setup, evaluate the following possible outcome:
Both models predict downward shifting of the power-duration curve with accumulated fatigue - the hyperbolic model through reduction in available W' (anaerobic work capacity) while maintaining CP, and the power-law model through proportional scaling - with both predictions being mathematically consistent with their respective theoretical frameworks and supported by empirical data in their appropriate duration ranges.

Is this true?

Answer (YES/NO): NO